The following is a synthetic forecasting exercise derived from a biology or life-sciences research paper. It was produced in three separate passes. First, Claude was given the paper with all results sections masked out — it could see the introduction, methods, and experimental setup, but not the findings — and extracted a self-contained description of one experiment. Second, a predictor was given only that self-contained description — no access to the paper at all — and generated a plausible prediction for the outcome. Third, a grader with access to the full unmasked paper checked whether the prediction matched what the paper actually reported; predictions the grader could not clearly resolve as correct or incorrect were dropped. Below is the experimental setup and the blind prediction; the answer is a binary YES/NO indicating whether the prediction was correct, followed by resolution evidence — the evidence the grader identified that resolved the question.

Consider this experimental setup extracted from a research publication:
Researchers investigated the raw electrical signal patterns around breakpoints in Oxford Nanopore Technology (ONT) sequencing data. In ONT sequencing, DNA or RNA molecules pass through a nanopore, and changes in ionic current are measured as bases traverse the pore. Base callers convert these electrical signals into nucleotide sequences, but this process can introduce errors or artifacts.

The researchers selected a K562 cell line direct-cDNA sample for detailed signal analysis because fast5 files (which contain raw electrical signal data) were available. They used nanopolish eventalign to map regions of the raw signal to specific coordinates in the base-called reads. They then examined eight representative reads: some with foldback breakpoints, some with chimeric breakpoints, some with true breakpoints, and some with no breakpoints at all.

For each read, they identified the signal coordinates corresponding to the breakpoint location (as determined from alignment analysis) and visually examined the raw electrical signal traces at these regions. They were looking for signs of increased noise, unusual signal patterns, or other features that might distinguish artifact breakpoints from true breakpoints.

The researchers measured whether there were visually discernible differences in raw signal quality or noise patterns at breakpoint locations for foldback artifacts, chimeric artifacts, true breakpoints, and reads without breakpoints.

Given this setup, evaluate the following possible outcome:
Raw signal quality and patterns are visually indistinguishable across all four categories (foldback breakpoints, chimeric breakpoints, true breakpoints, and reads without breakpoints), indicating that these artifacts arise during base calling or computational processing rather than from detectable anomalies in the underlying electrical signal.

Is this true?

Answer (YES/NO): NO